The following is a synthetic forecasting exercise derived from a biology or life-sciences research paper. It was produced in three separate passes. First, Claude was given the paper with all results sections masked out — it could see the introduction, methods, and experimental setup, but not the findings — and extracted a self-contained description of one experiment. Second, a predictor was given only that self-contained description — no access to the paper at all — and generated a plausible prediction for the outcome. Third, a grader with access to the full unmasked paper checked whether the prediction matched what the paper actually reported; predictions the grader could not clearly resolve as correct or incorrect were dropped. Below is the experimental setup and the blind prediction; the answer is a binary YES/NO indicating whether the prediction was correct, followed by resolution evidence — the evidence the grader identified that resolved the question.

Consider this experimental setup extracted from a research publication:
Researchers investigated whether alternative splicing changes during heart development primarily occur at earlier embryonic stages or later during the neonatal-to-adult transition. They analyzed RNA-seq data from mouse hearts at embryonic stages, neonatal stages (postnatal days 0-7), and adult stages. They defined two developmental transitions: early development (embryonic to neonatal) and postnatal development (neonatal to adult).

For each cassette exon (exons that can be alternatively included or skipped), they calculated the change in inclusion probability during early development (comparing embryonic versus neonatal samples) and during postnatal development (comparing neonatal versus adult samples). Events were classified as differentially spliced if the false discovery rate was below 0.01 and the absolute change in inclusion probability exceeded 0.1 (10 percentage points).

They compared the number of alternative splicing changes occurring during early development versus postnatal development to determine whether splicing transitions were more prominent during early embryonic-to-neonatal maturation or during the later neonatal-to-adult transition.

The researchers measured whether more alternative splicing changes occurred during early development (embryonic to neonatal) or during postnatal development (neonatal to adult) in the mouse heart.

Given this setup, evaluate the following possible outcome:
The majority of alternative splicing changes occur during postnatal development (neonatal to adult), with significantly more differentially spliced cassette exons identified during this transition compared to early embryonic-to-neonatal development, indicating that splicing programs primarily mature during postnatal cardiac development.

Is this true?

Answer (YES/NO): YES